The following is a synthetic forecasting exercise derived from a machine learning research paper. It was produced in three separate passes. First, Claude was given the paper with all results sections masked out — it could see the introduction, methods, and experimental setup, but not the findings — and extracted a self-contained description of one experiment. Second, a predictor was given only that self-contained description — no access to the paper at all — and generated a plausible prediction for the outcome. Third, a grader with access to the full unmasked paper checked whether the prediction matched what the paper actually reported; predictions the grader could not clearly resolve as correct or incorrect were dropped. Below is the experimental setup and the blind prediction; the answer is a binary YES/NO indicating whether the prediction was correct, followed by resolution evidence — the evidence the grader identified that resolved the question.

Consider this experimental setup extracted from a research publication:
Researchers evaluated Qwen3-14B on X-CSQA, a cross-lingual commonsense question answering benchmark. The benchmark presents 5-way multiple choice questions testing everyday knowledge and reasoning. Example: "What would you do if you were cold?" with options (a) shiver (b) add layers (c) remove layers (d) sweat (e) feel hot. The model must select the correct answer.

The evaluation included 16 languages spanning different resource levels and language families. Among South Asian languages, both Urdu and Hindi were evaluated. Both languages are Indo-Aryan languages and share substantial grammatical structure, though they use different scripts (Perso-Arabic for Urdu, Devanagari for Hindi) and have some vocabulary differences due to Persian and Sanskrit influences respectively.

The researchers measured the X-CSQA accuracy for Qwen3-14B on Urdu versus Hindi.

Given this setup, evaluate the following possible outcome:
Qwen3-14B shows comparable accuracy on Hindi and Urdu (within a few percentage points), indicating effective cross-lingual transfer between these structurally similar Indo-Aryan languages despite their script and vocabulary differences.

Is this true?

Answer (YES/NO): YES